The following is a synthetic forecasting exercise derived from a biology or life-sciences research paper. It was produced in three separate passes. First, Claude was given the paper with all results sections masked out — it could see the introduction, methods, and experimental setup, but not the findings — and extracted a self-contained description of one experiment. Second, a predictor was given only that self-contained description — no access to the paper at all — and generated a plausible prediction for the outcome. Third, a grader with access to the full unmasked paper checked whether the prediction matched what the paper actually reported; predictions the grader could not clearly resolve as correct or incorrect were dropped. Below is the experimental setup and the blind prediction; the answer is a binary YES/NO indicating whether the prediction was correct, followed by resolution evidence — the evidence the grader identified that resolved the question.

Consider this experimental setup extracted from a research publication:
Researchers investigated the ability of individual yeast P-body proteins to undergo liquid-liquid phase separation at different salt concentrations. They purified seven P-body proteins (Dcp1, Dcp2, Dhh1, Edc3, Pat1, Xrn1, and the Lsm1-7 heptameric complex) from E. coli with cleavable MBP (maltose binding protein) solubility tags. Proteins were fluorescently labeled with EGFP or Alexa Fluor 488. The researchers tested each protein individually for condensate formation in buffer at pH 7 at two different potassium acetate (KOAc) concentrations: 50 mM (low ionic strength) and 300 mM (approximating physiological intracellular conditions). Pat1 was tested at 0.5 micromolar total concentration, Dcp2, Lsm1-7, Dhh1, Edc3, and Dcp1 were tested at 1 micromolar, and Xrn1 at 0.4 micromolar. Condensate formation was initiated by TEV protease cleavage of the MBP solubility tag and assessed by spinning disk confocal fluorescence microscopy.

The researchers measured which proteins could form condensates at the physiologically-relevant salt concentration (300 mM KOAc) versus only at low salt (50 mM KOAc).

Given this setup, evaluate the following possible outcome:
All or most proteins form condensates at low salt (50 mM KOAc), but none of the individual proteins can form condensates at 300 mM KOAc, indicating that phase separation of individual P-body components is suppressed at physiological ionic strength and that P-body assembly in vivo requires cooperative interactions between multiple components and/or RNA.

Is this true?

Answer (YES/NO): NO